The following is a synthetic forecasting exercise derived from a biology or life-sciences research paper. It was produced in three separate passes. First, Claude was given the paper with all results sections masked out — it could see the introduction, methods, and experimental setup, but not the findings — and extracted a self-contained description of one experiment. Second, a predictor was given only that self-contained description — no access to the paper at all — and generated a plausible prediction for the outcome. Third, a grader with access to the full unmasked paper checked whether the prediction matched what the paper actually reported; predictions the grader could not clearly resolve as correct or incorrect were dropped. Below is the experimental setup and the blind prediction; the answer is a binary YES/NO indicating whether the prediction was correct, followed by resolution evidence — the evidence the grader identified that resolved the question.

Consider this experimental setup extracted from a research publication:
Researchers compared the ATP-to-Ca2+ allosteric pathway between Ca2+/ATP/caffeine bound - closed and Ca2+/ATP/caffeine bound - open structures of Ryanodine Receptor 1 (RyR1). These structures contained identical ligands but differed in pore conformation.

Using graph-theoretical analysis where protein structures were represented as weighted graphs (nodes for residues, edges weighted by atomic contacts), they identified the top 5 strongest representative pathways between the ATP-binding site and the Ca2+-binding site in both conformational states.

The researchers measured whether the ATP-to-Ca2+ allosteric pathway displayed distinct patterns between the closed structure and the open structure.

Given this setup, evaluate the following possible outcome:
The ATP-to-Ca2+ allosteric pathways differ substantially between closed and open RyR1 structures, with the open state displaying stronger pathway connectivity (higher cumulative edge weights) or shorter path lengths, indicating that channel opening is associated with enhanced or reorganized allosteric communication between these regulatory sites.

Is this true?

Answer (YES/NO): NO